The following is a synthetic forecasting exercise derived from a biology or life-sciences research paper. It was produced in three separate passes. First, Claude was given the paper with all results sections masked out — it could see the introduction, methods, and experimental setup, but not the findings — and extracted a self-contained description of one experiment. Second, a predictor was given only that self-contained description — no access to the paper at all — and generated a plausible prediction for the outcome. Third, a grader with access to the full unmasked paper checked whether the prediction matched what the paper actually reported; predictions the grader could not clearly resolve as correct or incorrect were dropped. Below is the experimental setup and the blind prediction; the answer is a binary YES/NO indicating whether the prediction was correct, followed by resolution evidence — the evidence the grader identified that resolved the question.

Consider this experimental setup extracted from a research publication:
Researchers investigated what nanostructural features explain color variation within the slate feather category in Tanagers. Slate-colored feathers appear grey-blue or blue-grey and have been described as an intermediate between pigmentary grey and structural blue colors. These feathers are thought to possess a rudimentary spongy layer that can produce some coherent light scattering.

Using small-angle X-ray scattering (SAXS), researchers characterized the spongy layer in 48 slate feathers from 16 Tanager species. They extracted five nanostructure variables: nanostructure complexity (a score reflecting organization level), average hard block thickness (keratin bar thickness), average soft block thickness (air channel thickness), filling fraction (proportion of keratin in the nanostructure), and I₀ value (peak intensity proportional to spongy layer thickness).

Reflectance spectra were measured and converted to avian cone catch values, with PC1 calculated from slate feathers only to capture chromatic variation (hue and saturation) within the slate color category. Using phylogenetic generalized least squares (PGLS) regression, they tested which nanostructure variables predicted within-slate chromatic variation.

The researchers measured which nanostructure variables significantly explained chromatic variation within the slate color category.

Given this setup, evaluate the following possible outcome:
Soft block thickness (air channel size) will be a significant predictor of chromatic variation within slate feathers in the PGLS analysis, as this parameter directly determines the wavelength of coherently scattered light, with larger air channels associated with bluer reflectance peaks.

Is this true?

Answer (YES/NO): NO